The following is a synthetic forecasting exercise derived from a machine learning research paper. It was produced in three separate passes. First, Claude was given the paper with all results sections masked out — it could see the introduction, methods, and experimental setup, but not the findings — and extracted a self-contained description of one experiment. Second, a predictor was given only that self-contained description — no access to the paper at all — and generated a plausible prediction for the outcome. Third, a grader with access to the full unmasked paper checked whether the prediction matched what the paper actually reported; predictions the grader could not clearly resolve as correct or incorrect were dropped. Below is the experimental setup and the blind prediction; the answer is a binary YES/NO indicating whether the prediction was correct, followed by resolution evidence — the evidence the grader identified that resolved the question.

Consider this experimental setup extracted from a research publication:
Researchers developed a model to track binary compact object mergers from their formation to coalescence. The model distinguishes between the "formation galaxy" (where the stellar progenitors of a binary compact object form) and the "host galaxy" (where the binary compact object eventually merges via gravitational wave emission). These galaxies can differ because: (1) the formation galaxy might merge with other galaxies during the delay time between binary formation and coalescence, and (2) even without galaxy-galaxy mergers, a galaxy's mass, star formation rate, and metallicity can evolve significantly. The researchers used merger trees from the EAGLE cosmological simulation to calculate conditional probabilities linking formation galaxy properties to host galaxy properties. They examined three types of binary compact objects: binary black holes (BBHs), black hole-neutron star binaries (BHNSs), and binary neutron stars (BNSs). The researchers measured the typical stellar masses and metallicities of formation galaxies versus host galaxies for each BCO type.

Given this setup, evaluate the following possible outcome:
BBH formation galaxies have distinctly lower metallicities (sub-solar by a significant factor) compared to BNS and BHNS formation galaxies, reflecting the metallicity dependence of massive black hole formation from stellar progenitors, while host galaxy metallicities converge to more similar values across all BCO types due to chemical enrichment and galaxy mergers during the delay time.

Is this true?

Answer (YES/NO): NO